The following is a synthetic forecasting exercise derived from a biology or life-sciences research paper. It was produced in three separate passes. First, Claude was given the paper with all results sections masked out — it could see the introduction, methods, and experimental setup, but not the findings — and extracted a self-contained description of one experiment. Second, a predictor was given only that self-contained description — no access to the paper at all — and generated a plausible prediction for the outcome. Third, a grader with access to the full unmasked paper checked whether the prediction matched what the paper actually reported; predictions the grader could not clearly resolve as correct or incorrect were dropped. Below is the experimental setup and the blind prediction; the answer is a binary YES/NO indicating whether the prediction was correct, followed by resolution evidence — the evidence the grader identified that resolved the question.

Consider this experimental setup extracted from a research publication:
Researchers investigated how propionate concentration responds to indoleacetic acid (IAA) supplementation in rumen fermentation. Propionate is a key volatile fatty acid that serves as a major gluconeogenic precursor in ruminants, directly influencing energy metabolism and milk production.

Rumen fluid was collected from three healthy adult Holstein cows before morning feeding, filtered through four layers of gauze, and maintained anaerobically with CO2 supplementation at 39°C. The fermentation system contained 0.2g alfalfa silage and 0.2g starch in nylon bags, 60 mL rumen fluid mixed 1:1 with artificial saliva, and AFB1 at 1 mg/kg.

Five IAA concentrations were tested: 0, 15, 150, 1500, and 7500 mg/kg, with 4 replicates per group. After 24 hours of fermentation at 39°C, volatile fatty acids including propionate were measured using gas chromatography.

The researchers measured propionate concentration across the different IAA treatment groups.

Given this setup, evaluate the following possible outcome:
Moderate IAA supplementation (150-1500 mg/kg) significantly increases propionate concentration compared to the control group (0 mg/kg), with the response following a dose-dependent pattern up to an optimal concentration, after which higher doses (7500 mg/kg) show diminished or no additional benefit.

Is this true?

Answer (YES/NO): NO